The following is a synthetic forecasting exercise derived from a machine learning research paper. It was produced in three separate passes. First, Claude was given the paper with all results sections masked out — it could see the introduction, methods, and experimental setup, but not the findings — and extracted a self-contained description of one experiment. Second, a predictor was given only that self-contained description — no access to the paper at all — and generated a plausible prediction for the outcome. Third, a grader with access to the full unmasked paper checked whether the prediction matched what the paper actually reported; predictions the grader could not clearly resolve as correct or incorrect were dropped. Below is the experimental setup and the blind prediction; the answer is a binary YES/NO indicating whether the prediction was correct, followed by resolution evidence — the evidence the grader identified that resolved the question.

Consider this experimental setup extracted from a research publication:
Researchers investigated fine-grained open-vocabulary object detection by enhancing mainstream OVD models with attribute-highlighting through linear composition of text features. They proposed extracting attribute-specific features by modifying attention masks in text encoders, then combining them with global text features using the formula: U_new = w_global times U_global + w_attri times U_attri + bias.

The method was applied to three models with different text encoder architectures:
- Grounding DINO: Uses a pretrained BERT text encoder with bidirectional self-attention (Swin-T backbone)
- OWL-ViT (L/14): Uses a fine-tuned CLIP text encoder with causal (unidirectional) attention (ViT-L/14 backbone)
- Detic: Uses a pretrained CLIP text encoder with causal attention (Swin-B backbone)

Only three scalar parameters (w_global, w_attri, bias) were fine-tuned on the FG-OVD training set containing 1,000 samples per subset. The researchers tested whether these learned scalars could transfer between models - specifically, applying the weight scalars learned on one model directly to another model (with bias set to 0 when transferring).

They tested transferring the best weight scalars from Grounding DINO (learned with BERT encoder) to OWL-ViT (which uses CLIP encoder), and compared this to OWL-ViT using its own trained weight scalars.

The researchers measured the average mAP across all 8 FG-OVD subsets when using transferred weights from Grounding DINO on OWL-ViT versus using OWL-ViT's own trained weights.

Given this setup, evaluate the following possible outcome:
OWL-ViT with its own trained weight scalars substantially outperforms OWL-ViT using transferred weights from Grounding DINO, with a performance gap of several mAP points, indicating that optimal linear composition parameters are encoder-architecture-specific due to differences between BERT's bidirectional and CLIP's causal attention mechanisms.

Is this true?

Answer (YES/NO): NO